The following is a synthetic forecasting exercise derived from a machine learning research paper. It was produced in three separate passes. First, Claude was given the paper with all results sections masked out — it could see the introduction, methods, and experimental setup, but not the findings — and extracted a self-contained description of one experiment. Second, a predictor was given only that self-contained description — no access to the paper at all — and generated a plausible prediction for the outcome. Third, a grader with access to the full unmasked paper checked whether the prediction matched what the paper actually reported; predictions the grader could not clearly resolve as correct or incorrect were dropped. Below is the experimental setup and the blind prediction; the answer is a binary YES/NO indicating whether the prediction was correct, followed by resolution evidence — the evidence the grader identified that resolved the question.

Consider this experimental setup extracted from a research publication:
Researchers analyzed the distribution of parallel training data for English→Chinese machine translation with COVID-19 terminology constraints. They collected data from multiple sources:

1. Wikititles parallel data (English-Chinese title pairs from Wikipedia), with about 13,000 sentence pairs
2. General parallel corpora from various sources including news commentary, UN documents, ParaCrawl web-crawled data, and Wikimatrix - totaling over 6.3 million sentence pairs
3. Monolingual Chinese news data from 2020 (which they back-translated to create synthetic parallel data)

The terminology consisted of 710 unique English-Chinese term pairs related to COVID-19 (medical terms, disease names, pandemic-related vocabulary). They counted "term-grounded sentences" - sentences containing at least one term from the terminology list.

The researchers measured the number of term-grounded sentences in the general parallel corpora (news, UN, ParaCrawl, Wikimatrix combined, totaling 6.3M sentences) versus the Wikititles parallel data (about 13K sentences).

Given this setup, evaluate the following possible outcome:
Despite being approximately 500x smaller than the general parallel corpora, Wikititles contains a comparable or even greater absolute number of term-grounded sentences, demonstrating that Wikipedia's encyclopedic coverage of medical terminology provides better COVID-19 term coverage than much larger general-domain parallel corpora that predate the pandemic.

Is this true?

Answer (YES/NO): YES